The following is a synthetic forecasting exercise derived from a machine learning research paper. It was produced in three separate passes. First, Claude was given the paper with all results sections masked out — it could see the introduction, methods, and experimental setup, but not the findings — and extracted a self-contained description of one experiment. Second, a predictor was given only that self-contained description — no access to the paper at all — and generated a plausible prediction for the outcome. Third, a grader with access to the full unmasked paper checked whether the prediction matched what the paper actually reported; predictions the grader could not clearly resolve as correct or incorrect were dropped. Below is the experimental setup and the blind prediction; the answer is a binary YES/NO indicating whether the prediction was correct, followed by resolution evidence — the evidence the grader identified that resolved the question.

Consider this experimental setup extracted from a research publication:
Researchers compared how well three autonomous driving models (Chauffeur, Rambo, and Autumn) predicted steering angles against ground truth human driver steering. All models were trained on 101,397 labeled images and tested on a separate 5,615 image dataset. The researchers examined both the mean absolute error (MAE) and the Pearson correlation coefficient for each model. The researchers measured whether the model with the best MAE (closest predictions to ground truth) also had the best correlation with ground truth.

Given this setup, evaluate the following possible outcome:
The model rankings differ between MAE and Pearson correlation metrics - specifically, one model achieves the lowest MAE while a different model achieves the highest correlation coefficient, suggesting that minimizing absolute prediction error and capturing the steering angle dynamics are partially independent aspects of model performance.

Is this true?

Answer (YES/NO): YES